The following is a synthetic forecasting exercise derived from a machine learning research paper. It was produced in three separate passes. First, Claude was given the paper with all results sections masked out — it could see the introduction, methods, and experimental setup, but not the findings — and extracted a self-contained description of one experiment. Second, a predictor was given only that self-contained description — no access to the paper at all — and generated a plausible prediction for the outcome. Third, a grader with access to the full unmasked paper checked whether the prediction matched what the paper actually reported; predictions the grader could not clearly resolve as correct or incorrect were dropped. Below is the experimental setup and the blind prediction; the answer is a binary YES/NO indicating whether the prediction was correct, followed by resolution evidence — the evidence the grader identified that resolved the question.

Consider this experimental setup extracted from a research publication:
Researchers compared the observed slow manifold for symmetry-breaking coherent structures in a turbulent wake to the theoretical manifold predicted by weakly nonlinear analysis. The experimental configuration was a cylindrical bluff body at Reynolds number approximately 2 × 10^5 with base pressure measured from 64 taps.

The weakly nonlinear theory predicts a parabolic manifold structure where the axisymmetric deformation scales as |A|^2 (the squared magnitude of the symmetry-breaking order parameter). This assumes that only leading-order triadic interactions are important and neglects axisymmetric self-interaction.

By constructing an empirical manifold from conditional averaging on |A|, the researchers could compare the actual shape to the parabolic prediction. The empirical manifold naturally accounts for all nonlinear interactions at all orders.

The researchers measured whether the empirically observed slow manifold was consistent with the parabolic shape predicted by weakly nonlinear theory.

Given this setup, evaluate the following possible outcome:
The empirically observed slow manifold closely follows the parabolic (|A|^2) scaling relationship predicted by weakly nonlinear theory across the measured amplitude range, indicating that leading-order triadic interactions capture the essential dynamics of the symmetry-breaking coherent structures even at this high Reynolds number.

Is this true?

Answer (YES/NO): NO